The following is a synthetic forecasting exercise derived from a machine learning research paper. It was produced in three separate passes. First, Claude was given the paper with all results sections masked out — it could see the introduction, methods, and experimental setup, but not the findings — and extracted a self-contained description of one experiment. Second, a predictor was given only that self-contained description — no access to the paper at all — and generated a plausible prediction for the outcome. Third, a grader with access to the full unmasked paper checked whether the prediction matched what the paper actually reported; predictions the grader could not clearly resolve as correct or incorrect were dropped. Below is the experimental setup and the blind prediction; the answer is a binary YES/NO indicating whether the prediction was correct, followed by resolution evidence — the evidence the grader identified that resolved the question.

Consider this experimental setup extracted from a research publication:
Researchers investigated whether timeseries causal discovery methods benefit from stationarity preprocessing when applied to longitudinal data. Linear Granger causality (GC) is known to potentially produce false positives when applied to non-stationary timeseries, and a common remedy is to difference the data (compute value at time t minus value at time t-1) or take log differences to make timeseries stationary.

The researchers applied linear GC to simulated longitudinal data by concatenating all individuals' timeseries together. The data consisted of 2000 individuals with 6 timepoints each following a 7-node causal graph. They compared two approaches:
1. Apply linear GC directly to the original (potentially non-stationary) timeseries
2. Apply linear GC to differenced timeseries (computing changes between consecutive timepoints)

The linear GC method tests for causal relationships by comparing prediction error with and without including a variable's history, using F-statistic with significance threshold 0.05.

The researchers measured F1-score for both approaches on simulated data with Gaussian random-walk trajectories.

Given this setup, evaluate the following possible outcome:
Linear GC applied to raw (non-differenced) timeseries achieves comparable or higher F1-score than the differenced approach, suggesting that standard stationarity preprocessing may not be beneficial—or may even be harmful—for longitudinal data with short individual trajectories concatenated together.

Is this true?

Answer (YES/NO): YES